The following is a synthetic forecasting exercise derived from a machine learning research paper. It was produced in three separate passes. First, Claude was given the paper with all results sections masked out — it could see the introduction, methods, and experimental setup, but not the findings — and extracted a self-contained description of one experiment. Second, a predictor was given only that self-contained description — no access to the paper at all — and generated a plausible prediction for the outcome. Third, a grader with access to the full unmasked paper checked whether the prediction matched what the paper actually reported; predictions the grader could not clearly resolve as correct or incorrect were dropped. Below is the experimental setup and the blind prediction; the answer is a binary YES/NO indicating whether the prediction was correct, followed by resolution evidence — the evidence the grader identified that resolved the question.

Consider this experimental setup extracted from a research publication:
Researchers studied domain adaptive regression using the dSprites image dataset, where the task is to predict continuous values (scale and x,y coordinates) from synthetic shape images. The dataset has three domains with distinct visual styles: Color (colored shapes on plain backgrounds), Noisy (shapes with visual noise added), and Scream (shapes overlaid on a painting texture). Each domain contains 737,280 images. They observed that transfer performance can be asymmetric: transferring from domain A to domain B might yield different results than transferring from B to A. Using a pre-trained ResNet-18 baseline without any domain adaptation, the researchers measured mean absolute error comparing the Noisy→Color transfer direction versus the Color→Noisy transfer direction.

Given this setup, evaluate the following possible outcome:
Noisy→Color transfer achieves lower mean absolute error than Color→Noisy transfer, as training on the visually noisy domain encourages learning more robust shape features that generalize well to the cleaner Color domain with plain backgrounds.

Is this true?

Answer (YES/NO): YES